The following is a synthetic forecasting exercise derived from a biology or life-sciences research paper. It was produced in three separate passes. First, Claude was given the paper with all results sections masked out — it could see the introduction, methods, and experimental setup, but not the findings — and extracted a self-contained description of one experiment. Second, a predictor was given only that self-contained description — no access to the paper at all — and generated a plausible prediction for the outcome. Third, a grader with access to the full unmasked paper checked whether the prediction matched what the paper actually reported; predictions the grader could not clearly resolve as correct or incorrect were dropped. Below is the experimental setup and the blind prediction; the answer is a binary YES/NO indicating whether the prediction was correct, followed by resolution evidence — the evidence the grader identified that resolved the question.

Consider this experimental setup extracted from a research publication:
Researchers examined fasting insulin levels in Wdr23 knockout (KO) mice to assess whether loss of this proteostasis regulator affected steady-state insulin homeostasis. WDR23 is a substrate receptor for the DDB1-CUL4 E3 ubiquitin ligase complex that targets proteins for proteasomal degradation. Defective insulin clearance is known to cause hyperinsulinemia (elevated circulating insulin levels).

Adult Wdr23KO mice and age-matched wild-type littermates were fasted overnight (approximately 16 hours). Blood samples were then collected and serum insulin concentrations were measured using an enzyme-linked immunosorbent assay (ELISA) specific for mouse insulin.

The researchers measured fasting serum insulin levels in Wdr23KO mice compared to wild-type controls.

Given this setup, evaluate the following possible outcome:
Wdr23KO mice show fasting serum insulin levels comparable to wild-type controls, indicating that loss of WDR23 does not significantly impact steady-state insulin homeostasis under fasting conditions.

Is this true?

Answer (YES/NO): NO